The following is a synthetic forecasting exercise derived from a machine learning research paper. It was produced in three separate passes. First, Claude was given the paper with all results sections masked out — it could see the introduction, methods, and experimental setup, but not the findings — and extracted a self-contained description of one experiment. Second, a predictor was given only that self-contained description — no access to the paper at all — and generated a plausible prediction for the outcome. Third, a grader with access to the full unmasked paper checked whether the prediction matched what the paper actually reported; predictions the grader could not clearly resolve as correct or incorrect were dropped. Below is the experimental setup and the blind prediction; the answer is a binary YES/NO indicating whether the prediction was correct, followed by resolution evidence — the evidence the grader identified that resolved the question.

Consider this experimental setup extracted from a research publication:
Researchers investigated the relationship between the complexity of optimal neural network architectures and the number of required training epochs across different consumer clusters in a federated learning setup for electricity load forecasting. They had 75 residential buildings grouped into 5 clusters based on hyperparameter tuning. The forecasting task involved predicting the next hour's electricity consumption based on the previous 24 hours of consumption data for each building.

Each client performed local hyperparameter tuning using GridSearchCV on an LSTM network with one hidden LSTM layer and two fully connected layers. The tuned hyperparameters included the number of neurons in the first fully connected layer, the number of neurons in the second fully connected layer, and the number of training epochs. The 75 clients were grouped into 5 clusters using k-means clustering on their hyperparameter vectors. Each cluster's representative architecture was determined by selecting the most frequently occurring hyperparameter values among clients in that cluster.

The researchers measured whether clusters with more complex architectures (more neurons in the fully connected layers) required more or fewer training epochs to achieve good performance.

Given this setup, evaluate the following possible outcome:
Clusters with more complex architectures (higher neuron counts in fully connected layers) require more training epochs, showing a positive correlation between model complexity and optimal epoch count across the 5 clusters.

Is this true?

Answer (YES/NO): NO